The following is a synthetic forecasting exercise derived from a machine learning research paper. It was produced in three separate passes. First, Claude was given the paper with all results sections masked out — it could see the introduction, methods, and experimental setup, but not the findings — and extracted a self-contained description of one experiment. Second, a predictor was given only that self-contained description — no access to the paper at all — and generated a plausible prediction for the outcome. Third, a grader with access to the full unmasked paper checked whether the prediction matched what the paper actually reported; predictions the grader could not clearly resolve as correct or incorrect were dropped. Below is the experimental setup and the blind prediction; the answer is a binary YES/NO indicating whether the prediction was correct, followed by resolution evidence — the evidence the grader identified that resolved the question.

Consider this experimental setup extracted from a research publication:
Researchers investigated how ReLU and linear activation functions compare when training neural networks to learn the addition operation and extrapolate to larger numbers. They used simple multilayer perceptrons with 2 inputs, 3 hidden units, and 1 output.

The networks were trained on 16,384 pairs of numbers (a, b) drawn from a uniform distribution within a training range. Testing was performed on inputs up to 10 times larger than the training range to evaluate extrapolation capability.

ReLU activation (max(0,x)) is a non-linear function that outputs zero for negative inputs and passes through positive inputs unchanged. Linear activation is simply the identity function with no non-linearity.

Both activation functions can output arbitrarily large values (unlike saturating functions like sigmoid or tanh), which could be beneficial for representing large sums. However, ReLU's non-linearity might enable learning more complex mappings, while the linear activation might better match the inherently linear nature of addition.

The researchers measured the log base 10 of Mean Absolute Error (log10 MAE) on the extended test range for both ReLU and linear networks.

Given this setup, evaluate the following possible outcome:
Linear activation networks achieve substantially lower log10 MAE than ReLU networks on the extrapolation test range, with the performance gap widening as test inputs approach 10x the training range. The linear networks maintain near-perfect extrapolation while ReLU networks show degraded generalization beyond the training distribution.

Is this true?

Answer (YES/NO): NO